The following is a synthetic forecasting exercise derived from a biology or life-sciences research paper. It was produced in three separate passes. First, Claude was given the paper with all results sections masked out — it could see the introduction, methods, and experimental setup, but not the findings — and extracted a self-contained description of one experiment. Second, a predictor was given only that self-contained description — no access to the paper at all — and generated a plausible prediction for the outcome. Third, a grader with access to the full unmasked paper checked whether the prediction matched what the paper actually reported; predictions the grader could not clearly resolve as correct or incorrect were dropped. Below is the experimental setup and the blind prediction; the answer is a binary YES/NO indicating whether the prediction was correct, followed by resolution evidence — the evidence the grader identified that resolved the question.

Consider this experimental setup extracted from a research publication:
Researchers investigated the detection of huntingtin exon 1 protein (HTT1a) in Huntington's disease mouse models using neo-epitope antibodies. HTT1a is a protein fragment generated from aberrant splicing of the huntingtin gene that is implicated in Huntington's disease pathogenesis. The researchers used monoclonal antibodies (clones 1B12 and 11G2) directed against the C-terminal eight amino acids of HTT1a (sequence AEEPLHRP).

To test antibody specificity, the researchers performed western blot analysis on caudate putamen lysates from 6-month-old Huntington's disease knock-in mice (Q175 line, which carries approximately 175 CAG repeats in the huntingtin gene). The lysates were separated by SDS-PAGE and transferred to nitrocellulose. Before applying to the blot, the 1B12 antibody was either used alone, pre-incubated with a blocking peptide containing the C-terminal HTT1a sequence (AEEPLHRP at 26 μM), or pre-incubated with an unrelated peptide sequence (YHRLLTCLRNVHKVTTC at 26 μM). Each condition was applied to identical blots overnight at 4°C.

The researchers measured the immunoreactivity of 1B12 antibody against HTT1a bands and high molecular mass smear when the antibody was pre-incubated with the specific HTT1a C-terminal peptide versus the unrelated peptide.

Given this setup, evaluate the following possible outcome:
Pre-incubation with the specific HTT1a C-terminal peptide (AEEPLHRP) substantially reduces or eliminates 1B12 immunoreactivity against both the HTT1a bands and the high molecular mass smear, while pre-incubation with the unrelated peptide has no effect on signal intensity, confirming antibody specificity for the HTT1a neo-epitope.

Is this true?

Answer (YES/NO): YES